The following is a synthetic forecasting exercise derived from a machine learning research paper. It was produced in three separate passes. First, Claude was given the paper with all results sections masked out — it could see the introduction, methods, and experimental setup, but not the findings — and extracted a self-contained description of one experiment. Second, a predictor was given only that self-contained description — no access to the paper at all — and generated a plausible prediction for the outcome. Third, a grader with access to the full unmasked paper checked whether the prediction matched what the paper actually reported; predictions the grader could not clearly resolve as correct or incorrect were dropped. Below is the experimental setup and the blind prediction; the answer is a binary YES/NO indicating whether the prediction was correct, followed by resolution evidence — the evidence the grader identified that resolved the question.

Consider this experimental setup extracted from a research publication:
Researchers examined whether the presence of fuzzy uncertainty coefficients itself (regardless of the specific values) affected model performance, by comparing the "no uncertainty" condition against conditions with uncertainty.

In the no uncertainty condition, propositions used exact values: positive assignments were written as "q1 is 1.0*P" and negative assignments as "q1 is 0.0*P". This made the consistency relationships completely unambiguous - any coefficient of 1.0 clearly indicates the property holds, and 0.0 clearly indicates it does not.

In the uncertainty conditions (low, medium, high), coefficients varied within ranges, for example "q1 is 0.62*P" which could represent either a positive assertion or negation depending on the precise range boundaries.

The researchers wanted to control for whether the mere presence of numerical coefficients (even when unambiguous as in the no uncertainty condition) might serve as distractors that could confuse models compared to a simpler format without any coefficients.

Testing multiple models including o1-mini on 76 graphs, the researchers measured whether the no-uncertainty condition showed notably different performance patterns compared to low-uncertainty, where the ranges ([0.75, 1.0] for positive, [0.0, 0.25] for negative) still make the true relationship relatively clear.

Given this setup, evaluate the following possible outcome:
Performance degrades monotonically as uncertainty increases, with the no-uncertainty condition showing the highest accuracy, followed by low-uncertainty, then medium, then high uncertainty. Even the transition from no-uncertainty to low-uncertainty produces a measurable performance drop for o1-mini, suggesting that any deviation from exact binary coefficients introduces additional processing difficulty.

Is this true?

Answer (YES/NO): NO